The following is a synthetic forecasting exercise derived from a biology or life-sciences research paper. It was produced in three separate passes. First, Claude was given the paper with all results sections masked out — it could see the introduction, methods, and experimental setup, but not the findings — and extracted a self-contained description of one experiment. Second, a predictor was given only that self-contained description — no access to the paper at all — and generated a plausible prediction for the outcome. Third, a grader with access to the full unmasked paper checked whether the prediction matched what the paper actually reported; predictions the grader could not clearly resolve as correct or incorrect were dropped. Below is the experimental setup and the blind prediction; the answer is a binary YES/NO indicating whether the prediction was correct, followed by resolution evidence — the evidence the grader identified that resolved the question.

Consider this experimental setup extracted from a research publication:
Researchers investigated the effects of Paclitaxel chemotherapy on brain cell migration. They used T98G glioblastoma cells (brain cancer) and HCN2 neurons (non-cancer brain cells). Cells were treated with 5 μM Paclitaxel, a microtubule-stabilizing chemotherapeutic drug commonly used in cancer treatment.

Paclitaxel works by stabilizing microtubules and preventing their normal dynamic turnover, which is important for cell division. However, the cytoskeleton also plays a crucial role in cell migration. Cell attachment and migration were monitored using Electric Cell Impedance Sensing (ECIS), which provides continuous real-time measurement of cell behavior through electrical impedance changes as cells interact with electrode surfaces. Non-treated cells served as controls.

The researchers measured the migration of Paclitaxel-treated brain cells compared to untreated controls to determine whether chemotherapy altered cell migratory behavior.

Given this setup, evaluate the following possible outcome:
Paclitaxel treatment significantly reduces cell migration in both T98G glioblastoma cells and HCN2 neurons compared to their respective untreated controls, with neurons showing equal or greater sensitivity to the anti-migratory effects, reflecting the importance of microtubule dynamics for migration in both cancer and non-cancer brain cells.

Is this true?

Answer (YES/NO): NO